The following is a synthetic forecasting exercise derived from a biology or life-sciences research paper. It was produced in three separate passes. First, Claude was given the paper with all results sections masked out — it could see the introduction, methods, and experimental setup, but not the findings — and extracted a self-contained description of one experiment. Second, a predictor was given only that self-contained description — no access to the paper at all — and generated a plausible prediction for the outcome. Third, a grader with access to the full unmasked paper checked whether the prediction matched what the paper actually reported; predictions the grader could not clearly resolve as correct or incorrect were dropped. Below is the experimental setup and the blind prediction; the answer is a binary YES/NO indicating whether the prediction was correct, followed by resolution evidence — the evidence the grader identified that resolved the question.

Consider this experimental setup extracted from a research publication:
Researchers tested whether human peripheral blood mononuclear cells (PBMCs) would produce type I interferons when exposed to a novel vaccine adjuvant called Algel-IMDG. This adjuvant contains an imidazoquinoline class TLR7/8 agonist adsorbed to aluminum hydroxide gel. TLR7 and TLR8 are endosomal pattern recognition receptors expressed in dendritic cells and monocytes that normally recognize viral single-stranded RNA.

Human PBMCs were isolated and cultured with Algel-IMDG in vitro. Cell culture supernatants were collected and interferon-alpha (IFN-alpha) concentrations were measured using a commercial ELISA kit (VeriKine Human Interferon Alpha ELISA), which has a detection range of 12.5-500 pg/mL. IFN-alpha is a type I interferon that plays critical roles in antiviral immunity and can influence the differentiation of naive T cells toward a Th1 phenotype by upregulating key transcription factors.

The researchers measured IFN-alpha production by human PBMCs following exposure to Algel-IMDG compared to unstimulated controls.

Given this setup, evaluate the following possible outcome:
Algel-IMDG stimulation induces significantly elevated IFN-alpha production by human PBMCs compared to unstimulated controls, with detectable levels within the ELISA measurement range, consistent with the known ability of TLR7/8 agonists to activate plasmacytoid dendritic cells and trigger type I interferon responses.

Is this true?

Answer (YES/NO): YES